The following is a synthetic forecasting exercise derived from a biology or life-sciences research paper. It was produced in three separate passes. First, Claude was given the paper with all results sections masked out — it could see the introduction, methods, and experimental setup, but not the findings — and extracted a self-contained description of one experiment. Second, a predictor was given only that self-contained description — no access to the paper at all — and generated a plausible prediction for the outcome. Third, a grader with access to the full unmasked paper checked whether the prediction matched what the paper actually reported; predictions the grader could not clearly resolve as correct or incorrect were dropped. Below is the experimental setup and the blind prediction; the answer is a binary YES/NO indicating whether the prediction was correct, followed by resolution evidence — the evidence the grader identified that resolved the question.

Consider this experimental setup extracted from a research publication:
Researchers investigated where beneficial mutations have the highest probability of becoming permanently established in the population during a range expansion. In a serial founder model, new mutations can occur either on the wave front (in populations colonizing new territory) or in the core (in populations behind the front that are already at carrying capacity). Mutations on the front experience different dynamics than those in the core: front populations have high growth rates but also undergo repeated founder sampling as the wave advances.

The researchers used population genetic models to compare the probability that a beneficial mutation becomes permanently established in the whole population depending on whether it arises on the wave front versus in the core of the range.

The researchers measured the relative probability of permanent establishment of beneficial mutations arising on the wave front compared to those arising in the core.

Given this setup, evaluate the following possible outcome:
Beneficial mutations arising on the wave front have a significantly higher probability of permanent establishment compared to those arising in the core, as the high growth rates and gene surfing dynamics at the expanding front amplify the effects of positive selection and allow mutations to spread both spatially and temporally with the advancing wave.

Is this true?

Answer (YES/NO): YES